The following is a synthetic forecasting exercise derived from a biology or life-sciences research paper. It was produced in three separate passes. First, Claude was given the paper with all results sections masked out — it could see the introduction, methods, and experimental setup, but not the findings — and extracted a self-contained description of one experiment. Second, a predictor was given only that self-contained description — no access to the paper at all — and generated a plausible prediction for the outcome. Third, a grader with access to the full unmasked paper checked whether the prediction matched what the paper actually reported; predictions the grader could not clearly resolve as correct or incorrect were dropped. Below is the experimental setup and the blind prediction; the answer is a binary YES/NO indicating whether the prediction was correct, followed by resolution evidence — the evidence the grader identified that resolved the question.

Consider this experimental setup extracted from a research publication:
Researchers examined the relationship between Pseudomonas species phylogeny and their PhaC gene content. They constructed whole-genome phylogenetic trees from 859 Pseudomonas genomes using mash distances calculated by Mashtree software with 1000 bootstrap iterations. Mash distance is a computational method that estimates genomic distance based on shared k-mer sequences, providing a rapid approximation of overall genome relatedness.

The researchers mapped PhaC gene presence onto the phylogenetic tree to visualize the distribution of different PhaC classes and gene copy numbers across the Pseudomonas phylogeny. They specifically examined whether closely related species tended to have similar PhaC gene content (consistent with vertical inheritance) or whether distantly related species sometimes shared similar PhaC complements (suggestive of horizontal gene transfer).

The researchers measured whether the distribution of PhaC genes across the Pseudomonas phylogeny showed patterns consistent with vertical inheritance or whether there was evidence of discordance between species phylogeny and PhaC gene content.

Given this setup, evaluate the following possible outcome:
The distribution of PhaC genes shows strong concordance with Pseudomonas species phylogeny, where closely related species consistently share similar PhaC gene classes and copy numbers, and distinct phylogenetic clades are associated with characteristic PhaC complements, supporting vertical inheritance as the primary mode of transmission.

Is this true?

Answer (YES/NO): NO